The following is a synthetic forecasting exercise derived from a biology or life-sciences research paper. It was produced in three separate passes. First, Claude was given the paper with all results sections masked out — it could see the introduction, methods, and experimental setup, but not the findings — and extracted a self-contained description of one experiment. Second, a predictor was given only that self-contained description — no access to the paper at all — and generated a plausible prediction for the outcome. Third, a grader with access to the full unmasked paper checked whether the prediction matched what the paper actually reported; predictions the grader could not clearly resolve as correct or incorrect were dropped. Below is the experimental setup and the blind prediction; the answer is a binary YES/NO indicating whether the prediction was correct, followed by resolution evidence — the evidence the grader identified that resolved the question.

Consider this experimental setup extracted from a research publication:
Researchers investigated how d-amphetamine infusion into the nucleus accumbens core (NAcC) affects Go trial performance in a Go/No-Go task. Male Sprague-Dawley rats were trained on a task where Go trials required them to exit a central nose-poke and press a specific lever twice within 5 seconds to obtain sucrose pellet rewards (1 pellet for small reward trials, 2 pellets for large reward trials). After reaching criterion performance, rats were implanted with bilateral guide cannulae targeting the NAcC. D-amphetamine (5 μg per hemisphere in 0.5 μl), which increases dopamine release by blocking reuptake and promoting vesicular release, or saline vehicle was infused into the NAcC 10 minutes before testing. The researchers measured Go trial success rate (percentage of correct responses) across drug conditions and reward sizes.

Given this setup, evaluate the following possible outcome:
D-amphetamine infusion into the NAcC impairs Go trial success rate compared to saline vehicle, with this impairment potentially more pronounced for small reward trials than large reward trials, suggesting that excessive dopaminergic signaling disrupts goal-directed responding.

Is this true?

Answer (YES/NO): NO